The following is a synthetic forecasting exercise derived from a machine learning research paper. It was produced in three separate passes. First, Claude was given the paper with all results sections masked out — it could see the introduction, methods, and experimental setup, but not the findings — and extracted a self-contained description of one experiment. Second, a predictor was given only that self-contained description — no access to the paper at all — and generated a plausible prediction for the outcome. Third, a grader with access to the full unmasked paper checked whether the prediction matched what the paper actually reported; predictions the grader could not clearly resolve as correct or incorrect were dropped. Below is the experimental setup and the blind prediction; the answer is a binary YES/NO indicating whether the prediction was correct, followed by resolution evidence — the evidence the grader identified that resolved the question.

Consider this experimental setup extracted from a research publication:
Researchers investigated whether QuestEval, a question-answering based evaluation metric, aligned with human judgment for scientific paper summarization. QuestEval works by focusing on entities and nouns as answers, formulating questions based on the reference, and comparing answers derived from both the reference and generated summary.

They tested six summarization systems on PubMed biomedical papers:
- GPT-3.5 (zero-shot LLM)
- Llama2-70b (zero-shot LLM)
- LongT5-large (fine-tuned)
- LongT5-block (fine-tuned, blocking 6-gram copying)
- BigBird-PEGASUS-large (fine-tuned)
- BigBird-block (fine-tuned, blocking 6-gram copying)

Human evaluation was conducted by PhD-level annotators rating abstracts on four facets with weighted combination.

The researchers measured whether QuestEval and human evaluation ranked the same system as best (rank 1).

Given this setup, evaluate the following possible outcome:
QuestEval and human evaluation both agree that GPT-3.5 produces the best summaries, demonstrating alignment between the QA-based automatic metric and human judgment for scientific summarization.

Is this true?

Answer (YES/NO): NO